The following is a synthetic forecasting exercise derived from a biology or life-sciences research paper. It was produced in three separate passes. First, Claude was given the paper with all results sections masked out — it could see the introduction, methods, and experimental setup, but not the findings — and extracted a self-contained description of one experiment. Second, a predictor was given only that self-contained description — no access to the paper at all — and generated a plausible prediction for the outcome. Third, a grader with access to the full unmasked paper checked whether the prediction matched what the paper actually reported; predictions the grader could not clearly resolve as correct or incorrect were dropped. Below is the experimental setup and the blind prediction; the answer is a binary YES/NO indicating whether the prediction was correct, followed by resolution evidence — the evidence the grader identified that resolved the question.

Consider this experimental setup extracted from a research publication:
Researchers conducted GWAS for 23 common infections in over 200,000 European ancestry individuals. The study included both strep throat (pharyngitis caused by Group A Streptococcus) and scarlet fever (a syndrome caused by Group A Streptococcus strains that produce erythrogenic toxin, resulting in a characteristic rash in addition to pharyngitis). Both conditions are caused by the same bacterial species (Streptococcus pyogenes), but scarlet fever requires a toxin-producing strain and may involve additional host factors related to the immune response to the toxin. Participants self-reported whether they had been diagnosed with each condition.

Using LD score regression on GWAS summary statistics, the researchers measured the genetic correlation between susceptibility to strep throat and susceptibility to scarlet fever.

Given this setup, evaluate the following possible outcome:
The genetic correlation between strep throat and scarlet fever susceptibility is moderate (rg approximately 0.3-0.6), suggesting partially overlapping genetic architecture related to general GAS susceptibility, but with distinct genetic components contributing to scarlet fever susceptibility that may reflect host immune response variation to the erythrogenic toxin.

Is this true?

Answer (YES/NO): NO